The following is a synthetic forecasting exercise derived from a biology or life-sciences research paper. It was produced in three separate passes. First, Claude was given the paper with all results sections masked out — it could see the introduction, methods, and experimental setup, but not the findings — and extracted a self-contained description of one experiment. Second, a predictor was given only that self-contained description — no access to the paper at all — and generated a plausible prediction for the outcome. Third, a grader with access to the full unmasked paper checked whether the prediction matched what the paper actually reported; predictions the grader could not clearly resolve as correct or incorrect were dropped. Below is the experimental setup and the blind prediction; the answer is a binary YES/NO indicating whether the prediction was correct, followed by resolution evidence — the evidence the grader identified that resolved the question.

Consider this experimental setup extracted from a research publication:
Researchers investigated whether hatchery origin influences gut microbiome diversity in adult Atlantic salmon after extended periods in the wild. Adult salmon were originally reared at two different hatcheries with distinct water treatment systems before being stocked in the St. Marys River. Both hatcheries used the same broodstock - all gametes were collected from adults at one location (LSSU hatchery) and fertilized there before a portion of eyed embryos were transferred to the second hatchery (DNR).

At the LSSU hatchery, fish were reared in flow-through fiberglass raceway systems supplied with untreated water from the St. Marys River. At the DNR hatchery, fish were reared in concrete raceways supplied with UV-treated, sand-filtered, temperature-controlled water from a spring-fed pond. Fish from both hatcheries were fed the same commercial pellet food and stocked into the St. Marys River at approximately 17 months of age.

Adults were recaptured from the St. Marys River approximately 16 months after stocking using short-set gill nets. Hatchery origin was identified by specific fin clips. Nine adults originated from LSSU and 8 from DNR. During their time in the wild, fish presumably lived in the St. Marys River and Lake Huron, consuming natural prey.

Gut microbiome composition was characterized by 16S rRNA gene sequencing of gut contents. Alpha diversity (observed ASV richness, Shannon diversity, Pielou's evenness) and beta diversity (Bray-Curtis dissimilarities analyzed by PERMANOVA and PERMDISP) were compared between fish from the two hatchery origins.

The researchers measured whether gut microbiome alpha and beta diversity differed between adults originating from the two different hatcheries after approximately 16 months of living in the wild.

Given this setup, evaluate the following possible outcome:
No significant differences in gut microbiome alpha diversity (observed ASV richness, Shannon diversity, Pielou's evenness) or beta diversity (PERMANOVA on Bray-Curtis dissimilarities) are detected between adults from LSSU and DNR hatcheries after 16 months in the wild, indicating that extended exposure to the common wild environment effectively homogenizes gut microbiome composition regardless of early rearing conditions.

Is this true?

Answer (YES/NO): YES